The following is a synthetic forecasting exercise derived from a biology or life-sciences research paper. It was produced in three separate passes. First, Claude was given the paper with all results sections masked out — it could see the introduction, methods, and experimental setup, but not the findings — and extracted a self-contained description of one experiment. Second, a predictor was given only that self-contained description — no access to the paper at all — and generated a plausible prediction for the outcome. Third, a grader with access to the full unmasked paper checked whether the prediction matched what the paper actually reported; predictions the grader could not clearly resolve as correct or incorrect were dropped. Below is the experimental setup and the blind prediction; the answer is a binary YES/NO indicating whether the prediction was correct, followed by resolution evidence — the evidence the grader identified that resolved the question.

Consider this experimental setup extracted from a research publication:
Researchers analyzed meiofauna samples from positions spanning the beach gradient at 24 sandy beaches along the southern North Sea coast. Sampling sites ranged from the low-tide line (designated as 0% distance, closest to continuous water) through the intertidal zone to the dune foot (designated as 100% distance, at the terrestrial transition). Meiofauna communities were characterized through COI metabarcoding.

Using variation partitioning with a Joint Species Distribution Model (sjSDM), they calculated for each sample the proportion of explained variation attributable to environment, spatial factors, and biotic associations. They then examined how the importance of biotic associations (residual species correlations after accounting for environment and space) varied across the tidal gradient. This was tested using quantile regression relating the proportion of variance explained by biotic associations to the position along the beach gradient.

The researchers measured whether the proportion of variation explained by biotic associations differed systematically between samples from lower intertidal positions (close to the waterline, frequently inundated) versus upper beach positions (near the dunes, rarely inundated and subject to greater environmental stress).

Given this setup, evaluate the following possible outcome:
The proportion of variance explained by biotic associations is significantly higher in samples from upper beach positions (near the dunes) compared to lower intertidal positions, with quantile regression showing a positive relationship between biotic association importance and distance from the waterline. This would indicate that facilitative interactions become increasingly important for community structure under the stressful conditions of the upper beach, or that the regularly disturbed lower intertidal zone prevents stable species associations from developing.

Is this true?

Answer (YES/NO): NO